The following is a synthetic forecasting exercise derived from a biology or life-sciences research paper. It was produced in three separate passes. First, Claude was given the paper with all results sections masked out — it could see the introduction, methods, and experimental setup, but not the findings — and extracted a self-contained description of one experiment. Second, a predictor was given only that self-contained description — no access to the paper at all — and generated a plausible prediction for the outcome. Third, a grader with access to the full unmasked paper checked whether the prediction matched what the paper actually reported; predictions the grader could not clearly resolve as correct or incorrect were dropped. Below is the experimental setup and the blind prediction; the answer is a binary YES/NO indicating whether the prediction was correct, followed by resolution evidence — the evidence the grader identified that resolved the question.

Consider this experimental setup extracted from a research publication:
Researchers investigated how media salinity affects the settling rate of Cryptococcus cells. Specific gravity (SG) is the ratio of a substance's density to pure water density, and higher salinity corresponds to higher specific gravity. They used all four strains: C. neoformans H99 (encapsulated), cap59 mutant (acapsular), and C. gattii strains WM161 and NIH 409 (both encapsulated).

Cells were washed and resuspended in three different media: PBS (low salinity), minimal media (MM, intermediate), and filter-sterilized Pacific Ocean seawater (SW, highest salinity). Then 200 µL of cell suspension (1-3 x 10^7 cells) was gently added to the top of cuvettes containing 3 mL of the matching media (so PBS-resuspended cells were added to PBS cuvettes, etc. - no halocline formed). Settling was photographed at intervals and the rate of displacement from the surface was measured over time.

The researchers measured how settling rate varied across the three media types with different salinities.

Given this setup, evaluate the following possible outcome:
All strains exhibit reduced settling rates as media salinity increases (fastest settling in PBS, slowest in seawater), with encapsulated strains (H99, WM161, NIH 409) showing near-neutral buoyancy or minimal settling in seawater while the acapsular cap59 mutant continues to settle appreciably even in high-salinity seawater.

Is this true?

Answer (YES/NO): NO